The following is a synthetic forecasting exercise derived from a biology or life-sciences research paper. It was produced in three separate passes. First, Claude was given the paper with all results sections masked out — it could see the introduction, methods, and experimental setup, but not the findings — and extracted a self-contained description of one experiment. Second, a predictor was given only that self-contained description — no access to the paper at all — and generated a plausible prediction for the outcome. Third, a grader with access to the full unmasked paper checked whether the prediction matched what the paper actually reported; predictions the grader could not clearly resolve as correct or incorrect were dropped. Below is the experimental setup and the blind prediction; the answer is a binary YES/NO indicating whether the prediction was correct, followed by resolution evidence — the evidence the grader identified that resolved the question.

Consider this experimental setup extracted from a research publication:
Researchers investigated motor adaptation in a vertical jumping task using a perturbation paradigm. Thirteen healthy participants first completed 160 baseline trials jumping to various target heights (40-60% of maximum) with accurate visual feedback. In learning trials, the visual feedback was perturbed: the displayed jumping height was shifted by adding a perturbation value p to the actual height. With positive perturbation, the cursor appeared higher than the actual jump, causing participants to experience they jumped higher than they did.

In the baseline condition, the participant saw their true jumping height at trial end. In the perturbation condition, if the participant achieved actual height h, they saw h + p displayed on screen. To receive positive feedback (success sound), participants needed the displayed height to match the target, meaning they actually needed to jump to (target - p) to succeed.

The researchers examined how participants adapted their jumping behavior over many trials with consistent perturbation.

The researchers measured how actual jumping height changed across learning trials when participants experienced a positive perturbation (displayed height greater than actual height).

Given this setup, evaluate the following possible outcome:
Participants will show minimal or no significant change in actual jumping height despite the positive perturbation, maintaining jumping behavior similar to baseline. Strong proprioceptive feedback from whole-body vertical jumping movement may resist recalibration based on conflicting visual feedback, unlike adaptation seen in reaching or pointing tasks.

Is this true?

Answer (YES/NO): NO